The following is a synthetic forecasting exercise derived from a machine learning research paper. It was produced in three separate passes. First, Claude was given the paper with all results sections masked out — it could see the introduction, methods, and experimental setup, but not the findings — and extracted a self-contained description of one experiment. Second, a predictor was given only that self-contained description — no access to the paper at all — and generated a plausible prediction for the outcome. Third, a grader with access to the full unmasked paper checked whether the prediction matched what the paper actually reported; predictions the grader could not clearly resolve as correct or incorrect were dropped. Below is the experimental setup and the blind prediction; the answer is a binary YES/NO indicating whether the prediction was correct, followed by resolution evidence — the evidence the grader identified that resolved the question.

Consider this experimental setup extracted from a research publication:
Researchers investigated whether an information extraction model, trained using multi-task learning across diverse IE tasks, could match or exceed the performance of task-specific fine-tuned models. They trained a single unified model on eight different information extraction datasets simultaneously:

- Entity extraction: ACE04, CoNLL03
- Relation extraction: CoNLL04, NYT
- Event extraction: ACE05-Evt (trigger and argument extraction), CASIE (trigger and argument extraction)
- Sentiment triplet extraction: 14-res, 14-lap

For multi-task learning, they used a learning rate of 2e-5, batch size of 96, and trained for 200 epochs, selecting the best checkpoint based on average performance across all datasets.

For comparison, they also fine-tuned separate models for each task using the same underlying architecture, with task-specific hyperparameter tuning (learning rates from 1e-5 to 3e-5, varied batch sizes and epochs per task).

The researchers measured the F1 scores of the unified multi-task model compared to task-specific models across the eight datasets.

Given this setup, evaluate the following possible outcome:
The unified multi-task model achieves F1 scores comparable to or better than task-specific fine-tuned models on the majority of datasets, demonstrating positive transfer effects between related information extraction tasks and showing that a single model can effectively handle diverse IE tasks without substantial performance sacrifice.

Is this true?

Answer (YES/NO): YES